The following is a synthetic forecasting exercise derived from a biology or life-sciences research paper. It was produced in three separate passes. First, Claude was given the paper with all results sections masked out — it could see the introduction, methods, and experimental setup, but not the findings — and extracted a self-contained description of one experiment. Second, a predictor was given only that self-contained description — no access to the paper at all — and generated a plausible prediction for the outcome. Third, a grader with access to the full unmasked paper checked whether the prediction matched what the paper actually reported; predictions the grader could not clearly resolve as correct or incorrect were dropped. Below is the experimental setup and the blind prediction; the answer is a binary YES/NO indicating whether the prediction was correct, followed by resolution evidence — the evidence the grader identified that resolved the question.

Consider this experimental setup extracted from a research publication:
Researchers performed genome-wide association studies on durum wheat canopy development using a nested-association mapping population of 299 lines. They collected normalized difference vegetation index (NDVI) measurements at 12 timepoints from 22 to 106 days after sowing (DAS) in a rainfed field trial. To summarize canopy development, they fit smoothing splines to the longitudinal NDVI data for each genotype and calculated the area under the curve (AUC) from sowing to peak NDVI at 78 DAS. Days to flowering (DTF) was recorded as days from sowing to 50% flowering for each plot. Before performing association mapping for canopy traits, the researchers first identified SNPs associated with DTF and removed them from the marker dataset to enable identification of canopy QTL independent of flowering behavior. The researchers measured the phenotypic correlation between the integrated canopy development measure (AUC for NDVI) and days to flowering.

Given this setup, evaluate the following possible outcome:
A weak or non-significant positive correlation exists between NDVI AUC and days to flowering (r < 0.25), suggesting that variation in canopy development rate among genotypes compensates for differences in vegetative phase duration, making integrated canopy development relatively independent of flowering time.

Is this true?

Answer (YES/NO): NO